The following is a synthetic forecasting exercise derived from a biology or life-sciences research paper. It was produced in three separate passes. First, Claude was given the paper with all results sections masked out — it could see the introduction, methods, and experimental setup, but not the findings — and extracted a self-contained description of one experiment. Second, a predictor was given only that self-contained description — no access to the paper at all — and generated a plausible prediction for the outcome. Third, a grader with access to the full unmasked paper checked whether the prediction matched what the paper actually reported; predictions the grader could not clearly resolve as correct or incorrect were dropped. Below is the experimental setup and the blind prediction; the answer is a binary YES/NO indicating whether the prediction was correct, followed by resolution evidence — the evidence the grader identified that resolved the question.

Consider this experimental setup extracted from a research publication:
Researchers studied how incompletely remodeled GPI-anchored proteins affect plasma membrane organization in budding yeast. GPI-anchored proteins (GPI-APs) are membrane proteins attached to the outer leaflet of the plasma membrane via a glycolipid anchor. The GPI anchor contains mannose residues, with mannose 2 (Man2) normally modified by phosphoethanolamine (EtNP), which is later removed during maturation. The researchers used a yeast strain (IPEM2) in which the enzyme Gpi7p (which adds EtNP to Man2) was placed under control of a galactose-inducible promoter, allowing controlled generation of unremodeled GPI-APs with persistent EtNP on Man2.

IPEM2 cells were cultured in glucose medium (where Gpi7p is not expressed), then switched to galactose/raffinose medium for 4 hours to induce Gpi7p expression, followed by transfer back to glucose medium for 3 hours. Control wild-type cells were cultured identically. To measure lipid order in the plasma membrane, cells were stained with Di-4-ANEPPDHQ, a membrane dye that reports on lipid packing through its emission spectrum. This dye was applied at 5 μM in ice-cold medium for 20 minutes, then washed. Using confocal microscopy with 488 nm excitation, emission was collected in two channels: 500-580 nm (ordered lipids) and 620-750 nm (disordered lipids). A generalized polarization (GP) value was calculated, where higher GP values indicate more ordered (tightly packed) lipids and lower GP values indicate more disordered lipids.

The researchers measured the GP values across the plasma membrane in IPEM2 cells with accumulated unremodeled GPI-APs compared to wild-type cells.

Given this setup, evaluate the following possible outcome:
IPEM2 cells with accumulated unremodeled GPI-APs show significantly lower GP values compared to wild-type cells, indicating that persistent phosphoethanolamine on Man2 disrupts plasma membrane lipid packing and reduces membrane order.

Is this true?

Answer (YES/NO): YES